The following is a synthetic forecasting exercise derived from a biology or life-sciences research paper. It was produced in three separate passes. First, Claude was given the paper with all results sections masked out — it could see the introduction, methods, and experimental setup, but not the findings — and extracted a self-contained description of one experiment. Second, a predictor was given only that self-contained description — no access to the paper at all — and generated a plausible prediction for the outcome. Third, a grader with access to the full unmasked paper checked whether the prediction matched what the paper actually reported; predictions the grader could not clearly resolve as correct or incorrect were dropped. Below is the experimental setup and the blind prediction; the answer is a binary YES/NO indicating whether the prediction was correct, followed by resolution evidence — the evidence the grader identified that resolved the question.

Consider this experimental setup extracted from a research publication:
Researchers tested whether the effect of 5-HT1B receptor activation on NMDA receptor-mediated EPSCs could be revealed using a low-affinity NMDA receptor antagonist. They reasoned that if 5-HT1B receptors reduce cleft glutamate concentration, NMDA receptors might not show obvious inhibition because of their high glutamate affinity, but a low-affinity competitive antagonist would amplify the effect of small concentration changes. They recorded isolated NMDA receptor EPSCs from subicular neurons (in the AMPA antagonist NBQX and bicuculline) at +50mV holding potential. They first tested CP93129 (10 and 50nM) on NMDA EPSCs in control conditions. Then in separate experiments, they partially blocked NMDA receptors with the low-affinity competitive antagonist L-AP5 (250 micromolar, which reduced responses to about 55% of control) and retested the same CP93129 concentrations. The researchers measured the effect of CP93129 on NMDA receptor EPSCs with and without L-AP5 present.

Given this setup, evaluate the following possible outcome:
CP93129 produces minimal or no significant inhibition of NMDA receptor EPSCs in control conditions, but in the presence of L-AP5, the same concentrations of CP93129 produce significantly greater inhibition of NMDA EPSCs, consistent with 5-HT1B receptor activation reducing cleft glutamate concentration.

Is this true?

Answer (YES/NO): YES